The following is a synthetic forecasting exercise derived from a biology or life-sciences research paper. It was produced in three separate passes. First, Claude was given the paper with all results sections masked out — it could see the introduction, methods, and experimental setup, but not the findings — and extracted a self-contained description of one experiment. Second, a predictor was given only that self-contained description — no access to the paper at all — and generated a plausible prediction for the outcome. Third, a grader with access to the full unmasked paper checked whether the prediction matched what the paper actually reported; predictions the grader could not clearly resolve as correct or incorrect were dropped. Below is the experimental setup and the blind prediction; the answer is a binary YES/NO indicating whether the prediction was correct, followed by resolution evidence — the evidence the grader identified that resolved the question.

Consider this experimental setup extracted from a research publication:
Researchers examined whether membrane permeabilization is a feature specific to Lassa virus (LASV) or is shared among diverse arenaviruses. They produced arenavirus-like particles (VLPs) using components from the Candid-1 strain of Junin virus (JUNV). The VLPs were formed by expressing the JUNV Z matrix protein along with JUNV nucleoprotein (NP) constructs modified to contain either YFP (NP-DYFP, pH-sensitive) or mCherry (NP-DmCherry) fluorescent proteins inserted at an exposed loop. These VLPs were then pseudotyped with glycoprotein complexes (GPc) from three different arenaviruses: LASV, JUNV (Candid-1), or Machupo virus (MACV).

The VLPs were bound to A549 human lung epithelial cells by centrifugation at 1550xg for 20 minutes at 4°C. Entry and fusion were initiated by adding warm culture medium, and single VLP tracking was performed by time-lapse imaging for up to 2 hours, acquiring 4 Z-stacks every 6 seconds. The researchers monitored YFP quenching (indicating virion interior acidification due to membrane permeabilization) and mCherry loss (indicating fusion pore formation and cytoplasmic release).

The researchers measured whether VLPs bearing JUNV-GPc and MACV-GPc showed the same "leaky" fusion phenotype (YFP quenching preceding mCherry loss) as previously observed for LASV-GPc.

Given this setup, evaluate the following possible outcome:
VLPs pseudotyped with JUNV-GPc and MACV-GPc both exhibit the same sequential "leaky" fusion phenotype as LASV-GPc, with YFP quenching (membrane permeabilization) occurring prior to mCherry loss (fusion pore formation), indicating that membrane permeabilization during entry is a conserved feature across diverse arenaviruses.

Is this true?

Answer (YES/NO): NO